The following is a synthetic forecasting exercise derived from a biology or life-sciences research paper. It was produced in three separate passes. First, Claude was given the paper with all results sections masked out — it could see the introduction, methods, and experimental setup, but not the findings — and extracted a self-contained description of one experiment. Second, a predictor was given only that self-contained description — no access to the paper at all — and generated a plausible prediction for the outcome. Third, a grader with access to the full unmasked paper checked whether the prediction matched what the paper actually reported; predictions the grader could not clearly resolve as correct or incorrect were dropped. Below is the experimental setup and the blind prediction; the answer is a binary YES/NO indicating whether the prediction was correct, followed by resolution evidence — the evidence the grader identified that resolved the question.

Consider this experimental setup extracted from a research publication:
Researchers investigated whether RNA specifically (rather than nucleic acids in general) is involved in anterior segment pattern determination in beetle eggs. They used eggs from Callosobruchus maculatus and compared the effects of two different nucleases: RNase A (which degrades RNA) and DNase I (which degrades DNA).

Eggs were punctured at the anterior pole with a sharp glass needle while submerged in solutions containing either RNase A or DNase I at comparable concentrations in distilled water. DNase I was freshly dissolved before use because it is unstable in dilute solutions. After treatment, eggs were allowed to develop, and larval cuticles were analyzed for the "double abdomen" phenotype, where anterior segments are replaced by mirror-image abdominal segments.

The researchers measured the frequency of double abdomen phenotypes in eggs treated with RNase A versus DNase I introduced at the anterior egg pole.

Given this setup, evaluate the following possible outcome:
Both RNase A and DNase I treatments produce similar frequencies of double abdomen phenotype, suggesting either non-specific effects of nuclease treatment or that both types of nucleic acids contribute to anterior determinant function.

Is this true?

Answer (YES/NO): NO